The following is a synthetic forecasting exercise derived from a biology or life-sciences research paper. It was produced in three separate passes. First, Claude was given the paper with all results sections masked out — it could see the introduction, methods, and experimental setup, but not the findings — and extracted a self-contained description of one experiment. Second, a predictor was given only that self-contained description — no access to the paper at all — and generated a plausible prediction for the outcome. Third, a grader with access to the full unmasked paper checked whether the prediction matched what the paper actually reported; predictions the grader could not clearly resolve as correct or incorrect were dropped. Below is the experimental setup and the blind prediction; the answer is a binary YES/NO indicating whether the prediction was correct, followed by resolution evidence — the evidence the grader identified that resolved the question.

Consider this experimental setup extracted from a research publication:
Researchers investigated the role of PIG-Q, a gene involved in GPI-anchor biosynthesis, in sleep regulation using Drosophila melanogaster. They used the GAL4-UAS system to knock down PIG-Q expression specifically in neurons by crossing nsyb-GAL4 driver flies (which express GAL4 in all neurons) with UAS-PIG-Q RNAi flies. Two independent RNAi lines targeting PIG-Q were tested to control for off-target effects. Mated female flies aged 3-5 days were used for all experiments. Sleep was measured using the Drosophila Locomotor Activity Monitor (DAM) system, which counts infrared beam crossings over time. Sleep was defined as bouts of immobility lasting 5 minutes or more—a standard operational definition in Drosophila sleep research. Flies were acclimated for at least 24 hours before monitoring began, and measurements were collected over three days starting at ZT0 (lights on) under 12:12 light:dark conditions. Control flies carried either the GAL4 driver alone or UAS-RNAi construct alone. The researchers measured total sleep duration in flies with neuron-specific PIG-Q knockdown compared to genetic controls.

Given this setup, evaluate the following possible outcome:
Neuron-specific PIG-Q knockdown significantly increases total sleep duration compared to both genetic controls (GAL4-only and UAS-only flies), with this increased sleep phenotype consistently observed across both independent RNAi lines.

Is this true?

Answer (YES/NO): YES